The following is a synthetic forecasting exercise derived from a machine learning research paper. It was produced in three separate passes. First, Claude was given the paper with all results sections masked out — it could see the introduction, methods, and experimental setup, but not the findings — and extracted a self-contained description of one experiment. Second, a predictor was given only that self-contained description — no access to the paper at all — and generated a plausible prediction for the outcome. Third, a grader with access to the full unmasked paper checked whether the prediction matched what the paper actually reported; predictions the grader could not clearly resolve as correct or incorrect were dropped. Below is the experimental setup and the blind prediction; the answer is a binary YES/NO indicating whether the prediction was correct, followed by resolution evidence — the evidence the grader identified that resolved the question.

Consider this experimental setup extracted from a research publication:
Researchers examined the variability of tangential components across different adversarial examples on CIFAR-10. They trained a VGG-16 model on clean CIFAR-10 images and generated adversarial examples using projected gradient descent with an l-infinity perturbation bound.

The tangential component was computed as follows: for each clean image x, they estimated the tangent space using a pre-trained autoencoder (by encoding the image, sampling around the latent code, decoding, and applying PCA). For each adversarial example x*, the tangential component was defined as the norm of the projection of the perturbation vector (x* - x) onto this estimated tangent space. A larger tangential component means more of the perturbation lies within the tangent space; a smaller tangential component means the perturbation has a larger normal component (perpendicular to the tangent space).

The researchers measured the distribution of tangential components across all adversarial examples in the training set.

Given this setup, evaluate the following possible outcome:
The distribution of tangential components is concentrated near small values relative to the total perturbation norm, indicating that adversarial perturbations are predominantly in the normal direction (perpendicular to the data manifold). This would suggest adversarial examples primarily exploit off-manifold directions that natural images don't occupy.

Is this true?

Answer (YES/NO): NO